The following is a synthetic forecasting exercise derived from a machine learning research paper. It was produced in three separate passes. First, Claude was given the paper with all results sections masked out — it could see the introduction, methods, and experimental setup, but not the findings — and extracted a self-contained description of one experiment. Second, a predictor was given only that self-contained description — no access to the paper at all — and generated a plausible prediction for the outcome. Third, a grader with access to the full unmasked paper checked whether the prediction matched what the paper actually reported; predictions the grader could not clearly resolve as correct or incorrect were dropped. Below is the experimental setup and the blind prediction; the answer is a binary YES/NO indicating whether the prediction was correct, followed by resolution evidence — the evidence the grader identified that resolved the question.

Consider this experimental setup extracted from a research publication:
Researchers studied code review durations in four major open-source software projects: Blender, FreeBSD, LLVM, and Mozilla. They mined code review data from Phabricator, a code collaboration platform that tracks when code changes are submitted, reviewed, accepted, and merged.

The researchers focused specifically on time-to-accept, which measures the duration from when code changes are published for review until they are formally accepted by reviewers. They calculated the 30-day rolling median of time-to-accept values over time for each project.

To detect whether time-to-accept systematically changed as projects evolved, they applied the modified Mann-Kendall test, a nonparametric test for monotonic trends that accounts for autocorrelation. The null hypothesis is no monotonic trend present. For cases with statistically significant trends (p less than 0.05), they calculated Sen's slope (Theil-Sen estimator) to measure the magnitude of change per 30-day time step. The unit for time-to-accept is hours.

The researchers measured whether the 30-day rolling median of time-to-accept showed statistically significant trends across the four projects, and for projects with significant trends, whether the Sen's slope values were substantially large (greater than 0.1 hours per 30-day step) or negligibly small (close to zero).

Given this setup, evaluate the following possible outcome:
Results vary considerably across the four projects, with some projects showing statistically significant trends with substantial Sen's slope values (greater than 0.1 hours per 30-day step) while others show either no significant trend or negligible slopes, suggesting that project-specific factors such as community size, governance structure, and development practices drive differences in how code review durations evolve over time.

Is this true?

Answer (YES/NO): NO